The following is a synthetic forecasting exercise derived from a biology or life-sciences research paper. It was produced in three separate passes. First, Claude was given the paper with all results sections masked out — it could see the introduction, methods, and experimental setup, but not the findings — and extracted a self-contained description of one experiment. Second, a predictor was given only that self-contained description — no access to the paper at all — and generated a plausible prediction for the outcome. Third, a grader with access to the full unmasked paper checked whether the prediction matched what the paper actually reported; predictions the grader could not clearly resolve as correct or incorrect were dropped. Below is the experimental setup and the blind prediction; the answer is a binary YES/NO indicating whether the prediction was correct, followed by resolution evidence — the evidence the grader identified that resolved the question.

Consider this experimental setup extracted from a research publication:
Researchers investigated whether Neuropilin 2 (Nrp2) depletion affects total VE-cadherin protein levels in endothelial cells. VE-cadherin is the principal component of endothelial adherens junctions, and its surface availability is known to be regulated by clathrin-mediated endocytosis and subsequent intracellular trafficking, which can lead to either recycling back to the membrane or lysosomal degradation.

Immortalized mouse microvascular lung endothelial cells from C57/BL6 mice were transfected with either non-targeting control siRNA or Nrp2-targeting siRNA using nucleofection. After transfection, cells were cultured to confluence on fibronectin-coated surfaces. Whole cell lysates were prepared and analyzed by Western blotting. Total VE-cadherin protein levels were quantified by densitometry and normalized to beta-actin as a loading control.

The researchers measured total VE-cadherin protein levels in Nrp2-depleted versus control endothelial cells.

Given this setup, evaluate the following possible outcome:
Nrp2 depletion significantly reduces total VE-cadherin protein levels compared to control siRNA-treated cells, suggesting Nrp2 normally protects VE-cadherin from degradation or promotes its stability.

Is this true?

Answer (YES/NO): YES